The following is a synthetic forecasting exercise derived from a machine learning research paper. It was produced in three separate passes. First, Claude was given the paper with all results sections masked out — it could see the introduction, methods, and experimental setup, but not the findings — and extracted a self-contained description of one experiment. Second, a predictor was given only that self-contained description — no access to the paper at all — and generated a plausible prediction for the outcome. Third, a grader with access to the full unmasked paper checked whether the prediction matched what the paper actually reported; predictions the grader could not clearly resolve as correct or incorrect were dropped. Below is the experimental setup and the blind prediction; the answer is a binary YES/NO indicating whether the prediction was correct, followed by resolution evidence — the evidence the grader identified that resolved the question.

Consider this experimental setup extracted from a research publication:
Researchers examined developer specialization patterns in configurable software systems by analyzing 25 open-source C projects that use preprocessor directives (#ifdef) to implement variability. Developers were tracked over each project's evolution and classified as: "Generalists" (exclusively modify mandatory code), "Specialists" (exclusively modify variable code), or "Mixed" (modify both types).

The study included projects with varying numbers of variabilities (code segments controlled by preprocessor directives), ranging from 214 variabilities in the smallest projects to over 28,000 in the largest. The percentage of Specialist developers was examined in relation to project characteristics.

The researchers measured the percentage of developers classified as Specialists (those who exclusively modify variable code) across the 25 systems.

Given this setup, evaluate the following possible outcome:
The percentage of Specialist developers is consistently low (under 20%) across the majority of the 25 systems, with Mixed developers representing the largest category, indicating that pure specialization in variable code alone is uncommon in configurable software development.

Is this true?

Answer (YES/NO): NO